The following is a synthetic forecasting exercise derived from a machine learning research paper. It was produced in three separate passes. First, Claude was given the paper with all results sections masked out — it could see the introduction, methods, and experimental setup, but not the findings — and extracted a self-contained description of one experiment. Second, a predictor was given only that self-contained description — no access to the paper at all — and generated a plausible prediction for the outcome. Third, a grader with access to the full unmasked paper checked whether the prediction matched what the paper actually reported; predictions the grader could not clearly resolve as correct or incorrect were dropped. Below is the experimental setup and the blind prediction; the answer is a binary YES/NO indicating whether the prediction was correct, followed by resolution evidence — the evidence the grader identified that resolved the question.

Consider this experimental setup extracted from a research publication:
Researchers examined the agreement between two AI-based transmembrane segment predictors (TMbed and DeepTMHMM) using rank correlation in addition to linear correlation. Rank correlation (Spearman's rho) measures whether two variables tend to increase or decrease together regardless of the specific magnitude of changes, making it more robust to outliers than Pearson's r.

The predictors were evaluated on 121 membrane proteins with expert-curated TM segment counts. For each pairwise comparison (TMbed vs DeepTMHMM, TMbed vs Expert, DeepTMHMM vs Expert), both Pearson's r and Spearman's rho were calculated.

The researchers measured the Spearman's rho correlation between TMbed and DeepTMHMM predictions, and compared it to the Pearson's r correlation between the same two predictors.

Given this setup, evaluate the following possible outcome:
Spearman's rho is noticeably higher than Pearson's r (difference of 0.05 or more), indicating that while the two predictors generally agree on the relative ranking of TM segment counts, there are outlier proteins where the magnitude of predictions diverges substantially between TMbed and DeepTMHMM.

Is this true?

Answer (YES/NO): NO